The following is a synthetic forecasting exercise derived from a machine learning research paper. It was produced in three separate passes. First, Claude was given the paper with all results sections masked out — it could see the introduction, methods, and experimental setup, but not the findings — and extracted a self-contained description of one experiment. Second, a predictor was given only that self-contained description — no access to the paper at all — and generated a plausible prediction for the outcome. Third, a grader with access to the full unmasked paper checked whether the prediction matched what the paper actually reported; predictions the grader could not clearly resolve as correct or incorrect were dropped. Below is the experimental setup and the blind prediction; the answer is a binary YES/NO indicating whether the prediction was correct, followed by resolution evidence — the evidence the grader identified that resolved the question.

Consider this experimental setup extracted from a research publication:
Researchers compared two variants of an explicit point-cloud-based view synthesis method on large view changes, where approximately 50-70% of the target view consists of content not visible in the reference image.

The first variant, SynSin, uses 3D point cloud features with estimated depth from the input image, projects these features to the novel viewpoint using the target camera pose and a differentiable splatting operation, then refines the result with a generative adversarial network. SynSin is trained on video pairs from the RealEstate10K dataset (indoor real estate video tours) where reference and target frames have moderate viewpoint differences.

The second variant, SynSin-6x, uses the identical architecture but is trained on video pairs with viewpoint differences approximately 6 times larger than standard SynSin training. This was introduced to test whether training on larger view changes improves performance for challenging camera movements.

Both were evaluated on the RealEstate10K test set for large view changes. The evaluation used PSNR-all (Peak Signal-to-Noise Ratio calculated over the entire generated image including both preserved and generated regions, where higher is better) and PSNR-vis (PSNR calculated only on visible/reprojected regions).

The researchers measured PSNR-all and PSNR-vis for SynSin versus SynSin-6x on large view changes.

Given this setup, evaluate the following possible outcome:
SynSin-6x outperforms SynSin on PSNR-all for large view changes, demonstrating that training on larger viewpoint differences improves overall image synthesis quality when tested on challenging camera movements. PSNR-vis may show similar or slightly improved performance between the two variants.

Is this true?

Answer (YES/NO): YES